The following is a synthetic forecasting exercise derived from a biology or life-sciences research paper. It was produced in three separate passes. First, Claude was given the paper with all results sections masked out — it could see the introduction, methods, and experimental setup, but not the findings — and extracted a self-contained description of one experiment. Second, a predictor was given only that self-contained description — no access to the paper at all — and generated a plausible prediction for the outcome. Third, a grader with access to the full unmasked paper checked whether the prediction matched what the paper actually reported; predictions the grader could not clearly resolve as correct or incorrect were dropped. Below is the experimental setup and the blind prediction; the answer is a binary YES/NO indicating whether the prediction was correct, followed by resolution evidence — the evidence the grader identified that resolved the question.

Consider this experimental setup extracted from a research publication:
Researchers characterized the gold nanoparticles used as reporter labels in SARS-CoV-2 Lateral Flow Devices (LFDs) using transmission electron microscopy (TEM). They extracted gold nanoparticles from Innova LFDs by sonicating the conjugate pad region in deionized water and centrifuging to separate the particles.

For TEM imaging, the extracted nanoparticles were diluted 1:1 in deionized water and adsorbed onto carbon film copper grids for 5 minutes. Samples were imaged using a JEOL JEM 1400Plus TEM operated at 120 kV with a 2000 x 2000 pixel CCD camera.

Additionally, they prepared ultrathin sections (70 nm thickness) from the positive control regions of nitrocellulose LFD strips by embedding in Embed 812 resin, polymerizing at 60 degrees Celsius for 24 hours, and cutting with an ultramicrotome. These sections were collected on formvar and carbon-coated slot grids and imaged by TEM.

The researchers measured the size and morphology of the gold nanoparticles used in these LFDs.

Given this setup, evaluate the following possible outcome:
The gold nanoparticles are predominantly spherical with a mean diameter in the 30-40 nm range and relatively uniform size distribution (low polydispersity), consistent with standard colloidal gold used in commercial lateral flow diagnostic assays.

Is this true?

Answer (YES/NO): NO